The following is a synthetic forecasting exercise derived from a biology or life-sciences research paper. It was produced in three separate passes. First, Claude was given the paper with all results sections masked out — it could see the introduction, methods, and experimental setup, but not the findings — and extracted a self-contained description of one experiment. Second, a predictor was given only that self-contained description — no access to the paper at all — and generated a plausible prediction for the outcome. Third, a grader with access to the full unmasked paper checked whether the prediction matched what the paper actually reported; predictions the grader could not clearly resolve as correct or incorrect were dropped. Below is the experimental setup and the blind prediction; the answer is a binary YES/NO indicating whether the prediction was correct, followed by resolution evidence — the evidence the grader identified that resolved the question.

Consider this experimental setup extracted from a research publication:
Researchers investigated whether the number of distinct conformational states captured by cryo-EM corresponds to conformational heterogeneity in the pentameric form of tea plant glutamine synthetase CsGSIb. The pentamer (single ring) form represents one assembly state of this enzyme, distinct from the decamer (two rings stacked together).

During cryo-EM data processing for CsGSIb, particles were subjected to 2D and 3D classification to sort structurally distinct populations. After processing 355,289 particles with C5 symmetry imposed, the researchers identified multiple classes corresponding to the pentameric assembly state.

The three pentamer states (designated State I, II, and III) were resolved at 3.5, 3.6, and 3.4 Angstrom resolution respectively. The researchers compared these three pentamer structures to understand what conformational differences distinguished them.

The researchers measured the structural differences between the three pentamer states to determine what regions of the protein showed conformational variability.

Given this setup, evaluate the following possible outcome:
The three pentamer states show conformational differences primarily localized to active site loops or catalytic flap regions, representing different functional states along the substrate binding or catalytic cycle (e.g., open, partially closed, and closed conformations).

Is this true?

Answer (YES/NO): NO